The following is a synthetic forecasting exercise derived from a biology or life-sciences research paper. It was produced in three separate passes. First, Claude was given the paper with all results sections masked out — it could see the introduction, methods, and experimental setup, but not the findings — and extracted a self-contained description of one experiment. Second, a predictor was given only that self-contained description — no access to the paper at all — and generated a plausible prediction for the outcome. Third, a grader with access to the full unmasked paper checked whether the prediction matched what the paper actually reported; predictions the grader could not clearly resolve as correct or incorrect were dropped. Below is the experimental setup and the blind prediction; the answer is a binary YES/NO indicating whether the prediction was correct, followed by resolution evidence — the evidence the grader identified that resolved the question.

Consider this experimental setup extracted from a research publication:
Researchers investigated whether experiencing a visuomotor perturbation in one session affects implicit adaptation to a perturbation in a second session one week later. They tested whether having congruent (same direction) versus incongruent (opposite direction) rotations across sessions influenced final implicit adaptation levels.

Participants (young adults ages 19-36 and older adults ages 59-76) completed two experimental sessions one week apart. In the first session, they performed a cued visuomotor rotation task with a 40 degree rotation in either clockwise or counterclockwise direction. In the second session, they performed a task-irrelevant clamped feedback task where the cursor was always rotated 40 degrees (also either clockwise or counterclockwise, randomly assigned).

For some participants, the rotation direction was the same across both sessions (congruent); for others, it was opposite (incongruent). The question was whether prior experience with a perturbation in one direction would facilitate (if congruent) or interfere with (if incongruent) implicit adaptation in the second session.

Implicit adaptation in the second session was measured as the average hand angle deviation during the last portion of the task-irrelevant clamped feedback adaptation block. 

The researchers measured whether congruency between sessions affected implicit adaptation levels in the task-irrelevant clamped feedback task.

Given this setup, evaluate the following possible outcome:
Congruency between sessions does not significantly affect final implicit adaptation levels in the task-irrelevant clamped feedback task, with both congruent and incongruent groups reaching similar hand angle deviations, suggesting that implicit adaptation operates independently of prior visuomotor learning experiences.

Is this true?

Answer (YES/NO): NO